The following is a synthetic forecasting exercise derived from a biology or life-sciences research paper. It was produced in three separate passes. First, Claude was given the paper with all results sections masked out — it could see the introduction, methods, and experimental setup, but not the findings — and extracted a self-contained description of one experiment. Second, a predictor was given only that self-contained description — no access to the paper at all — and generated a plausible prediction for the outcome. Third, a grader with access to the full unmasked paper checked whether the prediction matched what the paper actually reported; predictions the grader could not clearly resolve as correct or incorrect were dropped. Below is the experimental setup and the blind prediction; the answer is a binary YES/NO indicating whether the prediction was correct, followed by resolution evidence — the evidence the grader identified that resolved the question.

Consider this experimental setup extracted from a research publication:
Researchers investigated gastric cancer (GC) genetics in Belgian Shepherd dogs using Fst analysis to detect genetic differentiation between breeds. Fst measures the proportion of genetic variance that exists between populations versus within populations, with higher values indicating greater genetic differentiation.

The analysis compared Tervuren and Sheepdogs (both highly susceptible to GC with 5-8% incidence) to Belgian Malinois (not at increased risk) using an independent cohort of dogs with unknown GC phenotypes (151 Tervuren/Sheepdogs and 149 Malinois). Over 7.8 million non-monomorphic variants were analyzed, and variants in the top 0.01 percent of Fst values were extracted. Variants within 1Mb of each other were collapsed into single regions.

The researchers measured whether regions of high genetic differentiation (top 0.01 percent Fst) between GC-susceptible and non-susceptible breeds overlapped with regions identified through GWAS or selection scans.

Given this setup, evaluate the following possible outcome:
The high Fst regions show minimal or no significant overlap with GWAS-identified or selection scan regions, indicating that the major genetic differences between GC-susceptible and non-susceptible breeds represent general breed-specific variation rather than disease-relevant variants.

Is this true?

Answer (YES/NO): NO